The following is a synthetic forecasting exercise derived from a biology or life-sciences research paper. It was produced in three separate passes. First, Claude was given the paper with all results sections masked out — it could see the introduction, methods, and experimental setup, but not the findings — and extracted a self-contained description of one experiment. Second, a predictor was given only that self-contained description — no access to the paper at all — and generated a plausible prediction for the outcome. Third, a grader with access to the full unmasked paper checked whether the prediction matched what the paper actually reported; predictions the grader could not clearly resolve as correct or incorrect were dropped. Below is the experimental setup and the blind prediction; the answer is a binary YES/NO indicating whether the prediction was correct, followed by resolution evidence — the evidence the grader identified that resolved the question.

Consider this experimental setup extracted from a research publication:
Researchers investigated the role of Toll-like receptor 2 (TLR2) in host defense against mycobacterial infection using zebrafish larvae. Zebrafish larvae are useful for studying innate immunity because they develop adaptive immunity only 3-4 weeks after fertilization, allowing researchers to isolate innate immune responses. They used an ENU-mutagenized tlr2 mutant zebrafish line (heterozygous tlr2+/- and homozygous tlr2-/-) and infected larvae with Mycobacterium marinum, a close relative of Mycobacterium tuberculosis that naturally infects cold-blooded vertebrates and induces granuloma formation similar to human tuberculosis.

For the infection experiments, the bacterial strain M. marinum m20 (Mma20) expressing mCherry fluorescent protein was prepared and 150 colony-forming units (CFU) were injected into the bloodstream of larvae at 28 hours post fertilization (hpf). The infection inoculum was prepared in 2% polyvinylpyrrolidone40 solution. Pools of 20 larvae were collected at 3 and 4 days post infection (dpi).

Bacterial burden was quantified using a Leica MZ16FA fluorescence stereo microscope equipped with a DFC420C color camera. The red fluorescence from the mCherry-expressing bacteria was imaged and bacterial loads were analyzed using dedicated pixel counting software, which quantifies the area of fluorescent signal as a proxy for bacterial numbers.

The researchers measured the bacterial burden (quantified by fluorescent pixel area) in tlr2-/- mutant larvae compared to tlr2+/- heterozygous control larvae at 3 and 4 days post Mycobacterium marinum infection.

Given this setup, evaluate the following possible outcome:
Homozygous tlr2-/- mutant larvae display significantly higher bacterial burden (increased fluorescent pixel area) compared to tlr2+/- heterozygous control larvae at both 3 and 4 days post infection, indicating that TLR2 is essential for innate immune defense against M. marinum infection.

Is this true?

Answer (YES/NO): NO